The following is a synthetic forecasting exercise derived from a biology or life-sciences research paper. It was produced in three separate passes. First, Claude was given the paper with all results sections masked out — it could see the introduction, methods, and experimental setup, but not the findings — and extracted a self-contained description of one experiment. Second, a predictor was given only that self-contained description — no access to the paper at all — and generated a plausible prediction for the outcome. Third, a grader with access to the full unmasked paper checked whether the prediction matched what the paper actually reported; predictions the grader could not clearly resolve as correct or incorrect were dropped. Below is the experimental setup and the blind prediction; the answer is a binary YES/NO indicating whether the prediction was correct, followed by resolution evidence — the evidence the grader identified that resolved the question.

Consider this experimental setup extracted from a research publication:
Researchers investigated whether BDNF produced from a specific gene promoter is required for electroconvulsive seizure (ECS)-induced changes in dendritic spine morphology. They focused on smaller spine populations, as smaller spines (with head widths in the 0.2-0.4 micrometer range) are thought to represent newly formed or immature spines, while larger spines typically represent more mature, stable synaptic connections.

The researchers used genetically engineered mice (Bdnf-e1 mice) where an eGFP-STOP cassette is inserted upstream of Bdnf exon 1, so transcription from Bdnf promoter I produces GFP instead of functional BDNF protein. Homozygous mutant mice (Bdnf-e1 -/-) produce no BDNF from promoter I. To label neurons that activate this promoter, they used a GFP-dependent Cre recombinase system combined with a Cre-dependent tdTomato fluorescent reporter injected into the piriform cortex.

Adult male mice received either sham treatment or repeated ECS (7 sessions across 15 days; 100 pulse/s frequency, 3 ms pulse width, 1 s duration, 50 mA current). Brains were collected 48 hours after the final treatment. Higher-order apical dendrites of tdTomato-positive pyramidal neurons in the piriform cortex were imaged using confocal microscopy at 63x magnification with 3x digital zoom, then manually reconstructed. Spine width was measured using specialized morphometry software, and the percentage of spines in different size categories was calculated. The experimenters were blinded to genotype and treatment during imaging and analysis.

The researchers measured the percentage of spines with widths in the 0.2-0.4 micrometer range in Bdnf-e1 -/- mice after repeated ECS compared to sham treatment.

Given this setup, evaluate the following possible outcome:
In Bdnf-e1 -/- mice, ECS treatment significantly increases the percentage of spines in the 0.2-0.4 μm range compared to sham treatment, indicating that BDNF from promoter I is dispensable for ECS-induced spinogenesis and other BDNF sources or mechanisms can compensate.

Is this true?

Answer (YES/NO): NO